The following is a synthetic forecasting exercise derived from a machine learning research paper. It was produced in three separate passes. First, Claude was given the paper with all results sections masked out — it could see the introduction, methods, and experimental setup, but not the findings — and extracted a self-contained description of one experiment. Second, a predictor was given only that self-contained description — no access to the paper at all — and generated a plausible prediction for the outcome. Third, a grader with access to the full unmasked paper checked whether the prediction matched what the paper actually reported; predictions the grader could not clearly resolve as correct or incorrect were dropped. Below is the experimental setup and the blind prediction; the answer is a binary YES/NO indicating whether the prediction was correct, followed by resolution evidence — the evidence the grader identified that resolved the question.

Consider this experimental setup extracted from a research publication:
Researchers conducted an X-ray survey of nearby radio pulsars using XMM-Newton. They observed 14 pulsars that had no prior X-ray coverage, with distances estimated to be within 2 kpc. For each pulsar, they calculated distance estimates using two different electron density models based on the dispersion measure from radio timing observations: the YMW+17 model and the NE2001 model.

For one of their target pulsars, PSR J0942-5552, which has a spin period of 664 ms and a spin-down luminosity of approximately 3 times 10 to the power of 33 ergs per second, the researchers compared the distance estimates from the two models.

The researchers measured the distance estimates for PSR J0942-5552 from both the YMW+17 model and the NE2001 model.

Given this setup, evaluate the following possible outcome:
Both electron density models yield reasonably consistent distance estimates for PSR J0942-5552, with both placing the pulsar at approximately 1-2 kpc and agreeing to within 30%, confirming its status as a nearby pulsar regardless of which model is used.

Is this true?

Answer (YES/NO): NO